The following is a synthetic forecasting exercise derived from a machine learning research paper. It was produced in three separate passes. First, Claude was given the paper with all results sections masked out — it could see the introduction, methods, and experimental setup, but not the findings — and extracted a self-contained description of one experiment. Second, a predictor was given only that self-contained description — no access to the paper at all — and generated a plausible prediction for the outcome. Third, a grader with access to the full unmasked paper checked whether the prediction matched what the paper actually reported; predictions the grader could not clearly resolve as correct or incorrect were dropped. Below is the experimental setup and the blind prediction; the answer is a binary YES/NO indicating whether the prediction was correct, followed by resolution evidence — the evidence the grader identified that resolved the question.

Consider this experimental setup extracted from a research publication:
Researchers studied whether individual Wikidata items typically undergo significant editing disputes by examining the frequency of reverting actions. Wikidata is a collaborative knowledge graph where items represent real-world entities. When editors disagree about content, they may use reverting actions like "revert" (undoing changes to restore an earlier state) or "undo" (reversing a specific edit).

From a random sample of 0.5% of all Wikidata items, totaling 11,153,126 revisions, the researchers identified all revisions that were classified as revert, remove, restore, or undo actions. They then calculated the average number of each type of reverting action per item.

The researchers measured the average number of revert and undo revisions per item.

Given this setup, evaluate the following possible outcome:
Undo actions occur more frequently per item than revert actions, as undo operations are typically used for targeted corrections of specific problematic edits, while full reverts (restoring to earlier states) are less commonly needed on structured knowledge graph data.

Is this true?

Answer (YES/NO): YES